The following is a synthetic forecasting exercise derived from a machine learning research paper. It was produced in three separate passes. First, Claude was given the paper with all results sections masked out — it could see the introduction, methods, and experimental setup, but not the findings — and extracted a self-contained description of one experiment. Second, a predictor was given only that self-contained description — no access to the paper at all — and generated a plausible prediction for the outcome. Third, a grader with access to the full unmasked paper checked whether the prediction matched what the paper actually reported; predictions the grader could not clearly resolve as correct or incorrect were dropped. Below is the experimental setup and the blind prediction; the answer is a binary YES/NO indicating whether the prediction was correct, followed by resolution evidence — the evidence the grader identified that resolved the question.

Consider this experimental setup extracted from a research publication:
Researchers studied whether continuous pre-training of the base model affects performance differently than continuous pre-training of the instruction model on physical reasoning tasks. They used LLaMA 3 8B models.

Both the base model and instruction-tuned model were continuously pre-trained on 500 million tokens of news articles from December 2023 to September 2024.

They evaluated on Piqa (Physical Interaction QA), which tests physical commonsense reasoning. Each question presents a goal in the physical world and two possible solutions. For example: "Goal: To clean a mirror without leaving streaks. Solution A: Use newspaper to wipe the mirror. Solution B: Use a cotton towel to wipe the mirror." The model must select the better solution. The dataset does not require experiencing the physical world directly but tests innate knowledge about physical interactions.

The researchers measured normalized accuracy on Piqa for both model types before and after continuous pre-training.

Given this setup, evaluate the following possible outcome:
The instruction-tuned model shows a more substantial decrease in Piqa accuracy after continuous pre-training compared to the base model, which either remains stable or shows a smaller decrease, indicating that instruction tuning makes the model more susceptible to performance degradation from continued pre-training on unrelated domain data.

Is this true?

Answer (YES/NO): NO